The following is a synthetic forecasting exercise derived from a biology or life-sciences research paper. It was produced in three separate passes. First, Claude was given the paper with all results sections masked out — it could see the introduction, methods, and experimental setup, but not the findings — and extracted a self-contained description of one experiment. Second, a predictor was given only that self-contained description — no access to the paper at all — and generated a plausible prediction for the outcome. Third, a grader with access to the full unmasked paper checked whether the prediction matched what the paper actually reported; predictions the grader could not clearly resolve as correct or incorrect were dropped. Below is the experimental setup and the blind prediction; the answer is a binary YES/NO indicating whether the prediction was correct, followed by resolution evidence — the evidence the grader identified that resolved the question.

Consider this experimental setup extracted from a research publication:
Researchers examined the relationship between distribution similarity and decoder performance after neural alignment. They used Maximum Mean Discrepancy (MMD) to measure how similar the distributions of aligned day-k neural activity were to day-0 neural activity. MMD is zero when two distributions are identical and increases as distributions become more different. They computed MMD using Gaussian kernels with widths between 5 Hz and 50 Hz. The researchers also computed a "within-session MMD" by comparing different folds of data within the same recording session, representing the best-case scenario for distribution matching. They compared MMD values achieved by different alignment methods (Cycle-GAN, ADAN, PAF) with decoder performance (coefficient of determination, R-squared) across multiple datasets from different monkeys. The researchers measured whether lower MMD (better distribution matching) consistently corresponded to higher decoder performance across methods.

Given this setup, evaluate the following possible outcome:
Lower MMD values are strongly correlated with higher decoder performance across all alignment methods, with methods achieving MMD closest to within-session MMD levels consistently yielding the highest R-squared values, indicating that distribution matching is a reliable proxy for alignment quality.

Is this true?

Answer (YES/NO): NO